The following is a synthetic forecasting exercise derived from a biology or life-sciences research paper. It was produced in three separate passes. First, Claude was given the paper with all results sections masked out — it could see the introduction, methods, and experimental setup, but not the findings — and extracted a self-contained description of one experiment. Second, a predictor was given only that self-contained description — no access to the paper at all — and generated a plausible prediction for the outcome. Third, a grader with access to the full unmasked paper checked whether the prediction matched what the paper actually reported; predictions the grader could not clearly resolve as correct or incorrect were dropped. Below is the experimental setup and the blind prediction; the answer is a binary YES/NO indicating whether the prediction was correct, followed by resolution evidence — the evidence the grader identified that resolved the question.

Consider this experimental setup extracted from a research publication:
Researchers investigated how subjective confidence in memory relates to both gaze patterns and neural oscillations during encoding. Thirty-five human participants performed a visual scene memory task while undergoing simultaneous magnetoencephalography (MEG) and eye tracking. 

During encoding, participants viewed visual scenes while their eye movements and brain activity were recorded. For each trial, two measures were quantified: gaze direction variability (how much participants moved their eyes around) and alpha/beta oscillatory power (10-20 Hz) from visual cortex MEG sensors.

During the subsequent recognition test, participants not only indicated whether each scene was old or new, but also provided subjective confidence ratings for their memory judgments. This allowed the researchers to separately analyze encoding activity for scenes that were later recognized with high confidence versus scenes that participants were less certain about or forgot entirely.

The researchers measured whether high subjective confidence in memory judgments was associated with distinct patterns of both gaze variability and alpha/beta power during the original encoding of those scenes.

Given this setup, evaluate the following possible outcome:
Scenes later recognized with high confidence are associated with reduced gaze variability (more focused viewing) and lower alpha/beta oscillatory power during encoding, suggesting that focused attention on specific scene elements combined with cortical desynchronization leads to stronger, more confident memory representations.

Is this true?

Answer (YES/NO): NO